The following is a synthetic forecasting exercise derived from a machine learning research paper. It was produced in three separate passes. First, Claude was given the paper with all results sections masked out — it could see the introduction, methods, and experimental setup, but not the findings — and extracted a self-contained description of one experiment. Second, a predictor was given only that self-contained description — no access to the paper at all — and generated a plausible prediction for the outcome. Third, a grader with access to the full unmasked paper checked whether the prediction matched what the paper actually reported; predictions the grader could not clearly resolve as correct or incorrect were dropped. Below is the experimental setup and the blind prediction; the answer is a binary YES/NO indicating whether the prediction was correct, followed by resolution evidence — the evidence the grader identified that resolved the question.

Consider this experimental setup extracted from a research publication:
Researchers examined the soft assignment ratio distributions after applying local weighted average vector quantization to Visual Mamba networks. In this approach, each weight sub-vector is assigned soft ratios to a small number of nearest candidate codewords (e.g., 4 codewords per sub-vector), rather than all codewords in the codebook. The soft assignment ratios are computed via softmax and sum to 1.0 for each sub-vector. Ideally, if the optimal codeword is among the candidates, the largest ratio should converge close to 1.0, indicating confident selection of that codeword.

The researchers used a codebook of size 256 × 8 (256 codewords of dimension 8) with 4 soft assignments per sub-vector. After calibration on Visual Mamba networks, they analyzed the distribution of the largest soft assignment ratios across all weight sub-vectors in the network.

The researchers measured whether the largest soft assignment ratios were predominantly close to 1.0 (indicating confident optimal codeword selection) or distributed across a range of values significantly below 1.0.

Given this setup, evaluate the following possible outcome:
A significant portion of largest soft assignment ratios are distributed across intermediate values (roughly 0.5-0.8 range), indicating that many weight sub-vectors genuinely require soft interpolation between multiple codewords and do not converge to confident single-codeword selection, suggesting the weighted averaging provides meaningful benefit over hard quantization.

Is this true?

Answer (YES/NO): NO